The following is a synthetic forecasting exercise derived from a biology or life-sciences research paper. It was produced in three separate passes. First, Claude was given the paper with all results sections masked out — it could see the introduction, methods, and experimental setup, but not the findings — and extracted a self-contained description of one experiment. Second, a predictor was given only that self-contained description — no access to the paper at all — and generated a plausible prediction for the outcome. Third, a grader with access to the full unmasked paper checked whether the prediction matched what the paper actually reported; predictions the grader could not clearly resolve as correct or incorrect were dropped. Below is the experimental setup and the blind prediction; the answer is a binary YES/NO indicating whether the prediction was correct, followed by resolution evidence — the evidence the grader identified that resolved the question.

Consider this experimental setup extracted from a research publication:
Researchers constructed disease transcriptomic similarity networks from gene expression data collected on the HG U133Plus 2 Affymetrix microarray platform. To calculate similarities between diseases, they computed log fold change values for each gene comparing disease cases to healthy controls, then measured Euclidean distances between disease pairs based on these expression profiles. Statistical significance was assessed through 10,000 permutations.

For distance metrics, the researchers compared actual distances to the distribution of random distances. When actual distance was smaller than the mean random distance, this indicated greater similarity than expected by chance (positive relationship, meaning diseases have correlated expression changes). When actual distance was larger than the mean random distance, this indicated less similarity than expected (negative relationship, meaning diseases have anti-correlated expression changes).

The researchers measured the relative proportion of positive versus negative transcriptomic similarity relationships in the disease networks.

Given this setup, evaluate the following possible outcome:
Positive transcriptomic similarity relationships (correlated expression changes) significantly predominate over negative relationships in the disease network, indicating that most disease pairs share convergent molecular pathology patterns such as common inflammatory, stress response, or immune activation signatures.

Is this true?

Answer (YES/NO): NO